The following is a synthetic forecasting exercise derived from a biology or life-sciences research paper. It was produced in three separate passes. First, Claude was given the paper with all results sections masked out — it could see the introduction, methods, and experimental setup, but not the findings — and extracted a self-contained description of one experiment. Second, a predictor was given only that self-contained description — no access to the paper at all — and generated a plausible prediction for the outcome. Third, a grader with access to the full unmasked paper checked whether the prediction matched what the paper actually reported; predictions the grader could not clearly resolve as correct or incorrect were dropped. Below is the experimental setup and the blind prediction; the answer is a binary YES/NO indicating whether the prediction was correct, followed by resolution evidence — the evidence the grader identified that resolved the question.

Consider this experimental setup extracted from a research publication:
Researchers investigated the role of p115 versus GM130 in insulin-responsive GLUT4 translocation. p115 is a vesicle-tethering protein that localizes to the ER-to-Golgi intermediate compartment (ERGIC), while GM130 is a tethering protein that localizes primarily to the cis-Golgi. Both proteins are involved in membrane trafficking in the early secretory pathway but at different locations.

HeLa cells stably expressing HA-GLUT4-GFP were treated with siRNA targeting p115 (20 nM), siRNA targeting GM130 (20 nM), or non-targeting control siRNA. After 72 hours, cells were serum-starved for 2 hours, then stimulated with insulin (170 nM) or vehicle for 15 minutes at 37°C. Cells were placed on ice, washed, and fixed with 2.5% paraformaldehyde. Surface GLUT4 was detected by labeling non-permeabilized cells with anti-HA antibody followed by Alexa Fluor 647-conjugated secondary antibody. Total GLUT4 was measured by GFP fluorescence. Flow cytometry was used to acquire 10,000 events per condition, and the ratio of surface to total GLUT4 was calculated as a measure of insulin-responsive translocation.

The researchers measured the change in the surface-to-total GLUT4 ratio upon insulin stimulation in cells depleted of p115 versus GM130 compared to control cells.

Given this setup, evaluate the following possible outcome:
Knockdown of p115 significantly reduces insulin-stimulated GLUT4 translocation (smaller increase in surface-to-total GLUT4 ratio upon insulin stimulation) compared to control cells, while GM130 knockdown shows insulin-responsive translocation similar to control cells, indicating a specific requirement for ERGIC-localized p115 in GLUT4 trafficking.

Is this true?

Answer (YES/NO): YES